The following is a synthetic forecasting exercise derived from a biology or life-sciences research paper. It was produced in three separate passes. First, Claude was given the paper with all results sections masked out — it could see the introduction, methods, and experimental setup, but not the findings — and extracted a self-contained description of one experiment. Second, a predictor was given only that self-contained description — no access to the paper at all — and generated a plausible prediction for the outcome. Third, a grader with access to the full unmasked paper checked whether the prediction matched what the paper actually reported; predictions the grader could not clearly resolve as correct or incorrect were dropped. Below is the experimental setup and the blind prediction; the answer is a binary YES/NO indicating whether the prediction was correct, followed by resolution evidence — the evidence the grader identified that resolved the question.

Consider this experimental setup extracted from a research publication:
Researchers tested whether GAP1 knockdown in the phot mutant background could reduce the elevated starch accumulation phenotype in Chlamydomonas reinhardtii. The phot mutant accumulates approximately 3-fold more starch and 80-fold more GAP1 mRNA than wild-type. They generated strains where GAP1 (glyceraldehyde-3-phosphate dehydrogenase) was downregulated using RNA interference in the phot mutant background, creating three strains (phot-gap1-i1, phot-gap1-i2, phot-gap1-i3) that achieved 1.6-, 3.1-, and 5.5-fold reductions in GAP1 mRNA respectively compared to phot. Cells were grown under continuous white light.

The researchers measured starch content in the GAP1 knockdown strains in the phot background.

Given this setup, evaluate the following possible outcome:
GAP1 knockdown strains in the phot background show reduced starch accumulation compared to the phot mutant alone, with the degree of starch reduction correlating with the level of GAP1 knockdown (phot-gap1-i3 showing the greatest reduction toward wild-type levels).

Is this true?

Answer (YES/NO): YES